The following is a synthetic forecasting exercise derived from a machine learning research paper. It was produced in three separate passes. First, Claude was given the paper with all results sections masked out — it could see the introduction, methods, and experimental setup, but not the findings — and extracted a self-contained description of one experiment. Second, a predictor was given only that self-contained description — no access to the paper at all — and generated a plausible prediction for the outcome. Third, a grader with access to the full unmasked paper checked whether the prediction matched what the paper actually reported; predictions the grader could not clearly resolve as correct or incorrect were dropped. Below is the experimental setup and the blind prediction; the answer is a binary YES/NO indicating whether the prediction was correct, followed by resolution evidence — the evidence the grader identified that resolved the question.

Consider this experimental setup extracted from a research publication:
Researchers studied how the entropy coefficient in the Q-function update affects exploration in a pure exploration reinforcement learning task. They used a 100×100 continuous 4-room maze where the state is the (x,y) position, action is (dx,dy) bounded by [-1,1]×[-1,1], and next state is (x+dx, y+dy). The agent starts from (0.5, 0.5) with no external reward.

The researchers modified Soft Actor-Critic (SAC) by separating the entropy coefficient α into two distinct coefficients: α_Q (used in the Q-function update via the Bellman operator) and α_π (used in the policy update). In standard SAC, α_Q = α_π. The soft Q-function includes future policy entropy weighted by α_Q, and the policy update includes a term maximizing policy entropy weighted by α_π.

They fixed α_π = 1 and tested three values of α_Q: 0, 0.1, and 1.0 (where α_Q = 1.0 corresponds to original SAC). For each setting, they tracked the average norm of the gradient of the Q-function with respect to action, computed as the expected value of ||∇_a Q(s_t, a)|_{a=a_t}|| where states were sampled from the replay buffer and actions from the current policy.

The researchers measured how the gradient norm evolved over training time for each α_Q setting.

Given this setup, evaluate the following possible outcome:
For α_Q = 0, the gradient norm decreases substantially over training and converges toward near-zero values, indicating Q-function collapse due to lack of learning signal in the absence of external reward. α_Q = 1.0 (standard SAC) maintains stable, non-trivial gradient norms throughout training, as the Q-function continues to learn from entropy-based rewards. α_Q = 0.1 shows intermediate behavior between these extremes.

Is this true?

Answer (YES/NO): NO